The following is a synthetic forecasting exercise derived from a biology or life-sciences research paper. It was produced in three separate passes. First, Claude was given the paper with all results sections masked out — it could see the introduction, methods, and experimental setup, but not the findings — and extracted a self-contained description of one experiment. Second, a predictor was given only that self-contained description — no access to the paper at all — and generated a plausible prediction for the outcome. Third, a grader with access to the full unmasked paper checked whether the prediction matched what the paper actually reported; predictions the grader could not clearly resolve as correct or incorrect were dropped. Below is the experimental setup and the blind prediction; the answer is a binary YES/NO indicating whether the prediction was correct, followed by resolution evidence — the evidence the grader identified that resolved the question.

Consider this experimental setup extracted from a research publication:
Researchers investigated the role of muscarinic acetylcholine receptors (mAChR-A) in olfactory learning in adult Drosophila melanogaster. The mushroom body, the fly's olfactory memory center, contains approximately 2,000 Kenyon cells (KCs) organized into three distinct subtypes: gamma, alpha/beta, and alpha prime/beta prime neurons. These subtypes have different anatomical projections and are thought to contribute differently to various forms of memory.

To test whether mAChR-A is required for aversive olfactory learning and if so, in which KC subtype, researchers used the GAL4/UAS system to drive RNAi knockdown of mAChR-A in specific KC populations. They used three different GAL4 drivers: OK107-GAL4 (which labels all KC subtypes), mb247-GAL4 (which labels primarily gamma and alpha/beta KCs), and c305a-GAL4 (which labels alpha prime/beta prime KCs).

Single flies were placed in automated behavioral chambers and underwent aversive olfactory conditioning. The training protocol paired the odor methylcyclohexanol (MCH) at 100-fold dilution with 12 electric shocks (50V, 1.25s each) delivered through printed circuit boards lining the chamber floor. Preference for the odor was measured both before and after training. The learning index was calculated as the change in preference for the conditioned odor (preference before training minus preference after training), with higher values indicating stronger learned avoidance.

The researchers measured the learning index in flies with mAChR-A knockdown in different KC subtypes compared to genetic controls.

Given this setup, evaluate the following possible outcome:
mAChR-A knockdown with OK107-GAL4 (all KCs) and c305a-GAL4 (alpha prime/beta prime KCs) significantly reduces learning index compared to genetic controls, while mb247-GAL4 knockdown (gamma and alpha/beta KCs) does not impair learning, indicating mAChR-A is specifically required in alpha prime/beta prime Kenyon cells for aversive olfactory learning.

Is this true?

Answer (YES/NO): NO